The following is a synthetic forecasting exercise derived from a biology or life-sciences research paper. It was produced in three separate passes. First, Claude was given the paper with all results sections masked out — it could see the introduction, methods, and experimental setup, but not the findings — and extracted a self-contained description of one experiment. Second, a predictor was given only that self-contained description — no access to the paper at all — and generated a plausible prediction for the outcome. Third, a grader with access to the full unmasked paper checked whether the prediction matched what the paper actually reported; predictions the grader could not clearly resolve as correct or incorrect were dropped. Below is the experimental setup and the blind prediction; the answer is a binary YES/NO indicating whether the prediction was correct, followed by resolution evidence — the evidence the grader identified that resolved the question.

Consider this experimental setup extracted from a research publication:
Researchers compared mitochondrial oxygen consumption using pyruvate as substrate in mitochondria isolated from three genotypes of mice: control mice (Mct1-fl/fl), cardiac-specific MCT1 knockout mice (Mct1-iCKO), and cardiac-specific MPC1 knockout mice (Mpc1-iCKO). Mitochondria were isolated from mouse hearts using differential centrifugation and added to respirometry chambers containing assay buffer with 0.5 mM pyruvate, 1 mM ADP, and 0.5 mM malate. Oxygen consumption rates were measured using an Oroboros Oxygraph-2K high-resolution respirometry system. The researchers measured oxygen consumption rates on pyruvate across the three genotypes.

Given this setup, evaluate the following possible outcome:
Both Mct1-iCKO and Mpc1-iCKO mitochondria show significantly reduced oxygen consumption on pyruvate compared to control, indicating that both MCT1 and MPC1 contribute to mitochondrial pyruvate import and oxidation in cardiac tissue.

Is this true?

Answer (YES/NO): NO